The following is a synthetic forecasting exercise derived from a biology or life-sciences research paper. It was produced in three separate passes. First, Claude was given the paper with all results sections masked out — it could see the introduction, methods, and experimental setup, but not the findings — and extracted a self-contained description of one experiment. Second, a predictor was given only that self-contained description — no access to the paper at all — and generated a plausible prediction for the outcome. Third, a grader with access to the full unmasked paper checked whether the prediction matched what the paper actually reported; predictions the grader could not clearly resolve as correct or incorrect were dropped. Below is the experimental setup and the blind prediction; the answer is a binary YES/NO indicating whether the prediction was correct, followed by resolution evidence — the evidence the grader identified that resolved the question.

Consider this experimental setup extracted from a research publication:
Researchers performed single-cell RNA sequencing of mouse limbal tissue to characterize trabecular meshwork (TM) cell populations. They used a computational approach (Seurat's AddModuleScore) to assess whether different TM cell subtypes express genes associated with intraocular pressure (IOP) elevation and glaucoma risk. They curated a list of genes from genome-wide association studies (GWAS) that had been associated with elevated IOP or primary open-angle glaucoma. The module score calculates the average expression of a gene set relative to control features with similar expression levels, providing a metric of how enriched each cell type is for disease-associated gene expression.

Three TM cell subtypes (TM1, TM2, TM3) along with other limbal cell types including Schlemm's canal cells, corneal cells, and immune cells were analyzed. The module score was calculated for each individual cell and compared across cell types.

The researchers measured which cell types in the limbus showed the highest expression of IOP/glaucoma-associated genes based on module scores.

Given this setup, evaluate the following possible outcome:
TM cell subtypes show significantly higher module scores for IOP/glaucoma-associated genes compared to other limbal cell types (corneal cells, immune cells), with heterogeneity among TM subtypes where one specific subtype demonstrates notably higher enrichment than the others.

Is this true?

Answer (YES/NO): NO